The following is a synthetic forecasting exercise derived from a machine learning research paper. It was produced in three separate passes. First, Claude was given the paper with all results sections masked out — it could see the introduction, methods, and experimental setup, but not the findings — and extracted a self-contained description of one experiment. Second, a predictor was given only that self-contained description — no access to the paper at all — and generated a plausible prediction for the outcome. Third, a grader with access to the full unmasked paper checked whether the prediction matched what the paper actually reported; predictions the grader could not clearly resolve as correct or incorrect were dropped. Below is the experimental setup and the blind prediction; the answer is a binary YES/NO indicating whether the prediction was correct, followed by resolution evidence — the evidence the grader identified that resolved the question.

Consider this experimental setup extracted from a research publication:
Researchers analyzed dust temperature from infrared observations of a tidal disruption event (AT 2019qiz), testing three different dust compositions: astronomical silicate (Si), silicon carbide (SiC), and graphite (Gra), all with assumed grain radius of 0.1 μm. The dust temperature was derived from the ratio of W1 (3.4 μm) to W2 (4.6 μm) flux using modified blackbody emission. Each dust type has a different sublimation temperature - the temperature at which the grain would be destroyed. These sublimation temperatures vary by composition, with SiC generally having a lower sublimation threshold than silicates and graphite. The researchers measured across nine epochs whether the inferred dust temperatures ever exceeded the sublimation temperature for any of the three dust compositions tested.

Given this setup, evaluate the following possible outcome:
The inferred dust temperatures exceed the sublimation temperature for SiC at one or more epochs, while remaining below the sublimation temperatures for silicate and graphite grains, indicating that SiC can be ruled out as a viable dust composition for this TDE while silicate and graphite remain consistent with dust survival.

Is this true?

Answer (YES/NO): NO